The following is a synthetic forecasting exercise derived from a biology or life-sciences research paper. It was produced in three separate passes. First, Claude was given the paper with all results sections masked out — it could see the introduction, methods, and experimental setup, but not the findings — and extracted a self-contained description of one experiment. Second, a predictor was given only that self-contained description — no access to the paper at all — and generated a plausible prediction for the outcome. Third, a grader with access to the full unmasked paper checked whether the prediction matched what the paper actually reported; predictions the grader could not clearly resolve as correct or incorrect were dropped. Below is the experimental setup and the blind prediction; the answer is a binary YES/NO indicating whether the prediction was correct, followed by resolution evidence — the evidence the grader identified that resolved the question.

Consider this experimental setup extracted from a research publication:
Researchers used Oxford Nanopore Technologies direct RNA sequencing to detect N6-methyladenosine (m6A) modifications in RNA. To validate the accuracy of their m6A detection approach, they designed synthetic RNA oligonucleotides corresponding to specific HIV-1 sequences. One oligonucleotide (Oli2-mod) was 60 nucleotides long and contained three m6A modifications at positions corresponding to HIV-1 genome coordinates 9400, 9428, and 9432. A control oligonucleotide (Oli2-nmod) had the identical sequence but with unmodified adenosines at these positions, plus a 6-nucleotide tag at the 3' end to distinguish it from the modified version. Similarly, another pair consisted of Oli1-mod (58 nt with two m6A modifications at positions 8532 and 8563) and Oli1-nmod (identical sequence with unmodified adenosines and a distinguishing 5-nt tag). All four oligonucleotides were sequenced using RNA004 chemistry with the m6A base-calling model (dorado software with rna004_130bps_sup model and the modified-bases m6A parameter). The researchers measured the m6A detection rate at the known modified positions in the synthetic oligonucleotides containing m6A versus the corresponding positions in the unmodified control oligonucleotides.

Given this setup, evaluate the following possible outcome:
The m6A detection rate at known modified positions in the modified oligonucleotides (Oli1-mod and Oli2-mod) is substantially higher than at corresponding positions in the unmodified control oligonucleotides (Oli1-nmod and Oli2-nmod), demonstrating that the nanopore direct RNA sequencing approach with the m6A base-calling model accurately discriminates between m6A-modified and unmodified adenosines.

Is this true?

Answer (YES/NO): YES